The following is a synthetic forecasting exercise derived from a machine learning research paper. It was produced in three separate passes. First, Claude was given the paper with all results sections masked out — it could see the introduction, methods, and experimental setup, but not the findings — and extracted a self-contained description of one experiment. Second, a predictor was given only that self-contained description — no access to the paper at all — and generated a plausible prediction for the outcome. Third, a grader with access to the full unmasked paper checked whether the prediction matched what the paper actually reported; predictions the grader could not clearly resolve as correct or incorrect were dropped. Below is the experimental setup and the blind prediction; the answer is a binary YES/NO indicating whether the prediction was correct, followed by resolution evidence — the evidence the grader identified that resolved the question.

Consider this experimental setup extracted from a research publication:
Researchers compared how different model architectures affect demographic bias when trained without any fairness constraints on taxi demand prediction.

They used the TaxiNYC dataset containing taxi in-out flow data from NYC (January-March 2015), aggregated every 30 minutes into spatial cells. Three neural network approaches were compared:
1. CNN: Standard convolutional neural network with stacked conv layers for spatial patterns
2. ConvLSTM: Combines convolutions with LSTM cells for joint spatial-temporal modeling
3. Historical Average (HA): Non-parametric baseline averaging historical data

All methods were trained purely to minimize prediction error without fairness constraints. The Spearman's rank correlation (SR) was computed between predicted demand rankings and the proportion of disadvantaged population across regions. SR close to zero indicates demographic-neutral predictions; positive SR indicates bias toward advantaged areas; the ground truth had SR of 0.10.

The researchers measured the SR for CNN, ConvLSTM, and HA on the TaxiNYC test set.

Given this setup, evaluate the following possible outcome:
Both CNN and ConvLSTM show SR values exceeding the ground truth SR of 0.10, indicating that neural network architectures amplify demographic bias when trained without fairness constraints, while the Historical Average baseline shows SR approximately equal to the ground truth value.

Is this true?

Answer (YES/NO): NO